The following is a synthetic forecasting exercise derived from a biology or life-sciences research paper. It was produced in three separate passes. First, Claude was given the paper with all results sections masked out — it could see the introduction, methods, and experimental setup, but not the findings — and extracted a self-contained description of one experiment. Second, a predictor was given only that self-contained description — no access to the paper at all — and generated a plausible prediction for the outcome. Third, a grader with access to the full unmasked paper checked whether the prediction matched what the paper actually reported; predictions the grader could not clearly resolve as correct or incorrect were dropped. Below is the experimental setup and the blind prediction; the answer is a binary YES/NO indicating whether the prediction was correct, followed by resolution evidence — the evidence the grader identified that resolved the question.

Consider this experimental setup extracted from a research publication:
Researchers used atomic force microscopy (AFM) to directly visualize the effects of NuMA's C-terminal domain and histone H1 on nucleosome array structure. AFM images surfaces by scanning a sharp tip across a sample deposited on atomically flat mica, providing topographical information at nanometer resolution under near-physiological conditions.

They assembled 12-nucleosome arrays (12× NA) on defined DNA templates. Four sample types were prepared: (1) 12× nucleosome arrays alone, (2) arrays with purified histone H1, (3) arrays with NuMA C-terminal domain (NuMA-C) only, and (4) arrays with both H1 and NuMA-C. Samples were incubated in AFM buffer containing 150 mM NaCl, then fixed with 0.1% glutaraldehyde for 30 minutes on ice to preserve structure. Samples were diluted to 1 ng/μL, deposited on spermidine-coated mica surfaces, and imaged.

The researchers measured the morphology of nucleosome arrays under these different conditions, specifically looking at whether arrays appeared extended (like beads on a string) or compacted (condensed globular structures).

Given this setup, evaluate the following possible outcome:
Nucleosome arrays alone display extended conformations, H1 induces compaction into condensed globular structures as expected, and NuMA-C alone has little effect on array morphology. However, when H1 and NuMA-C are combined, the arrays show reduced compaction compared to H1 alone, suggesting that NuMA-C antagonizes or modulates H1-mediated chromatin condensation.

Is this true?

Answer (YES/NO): NO